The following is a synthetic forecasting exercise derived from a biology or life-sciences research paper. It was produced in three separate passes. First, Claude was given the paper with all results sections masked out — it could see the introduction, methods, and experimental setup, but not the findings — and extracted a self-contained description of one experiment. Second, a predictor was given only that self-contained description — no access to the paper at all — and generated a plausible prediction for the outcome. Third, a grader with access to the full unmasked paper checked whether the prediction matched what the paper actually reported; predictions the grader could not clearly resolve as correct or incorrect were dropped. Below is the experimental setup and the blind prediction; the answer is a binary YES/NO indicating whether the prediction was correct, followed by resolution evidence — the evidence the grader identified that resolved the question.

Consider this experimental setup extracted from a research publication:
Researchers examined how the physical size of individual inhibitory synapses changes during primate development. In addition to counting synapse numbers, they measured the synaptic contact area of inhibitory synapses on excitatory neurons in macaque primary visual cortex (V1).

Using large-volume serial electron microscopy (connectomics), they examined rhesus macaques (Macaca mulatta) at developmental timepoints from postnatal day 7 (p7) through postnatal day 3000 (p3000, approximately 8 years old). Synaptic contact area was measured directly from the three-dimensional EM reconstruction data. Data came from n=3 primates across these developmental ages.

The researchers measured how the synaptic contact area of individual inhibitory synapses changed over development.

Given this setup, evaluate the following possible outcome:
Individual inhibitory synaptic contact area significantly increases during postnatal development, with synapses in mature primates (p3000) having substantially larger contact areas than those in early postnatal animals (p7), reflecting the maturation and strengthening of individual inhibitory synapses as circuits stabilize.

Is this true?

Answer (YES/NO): YES